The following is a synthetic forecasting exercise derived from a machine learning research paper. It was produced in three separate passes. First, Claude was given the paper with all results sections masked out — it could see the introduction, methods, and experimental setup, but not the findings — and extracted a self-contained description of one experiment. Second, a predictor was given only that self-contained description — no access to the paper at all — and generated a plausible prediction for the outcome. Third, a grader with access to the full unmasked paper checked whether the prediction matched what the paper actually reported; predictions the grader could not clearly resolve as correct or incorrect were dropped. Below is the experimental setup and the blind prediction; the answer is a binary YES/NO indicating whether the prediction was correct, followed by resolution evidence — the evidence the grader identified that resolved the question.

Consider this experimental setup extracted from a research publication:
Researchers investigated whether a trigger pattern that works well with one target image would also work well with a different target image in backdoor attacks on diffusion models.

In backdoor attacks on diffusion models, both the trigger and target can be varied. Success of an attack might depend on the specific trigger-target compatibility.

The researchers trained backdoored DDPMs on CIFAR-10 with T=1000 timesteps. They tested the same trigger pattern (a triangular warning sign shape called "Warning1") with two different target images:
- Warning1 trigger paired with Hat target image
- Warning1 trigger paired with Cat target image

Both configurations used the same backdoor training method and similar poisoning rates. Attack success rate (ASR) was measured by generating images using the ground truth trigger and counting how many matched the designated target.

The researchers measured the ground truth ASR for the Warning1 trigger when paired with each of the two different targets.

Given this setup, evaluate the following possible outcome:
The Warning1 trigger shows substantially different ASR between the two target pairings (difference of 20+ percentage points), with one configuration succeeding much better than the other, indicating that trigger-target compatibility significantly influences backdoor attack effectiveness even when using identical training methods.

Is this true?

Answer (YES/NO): YES